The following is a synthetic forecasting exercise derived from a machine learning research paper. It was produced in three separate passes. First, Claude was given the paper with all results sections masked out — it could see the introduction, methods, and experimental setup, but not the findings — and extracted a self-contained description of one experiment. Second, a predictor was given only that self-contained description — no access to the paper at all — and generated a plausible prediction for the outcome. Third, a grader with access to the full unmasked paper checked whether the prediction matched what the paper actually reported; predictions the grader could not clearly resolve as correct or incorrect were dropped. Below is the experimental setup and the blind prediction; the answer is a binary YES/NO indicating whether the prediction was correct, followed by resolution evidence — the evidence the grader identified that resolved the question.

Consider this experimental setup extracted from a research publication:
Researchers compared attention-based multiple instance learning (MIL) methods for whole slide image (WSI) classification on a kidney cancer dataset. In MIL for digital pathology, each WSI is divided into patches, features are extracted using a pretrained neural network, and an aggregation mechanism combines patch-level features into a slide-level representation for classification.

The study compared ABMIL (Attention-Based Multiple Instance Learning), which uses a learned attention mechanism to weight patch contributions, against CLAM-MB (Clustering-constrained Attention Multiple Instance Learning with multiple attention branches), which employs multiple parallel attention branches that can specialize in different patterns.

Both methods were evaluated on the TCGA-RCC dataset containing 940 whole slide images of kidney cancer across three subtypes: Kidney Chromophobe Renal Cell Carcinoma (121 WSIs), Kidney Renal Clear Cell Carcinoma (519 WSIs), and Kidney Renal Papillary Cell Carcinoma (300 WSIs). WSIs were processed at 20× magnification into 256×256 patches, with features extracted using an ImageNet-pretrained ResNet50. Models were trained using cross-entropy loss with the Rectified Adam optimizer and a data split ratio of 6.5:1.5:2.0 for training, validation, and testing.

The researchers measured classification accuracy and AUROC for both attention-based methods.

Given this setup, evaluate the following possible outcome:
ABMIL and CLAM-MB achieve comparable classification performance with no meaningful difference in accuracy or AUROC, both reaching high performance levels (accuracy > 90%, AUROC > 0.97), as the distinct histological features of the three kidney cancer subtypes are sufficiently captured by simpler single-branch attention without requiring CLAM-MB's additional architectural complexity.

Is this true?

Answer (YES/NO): NO